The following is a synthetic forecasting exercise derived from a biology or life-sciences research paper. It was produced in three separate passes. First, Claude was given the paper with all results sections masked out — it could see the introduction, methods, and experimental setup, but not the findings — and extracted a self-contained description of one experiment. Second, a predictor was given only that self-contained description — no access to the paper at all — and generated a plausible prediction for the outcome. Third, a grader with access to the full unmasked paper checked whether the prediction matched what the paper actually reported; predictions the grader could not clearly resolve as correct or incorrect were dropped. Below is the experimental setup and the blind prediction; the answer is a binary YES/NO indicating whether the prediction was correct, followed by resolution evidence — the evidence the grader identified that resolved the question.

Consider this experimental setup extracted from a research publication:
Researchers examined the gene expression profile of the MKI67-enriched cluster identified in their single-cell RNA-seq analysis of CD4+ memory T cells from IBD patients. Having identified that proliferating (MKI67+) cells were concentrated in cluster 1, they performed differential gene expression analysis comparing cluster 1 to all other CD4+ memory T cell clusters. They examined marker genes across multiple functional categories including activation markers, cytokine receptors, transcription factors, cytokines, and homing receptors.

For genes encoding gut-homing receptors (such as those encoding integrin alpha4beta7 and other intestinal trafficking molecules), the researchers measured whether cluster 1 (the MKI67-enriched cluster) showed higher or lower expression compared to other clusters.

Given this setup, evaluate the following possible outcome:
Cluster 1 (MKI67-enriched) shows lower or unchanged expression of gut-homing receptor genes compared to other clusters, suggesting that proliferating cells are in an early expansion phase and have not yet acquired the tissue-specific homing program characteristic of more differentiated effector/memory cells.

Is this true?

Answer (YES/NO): NO